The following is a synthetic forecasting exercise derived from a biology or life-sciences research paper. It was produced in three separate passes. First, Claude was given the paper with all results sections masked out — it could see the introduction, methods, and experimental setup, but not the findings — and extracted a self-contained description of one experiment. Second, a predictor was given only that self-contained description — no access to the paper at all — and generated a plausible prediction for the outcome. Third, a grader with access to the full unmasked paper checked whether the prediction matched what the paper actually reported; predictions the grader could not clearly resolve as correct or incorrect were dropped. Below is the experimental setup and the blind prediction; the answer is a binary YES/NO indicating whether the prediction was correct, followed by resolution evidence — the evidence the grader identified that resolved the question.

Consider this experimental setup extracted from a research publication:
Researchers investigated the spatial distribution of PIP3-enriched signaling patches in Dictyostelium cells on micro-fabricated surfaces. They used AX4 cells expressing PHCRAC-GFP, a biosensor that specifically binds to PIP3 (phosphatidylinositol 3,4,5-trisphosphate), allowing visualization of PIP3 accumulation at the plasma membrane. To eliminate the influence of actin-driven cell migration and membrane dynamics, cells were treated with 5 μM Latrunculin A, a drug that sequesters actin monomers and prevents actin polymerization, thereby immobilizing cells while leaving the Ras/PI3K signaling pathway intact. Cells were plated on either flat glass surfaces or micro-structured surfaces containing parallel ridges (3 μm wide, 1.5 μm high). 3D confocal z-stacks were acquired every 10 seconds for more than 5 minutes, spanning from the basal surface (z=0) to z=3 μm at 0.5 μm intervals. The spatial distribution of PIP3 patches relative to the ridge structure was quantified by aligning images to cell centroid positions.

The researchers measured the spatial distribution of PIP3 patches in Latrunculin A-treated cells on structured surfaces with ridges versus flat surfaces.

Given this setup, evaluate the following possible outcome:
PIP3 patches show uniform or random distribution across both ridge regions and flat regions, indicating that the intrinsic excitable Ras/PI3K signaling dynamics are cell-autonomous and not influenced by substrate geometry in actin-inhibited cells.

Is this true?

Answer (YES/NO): NO